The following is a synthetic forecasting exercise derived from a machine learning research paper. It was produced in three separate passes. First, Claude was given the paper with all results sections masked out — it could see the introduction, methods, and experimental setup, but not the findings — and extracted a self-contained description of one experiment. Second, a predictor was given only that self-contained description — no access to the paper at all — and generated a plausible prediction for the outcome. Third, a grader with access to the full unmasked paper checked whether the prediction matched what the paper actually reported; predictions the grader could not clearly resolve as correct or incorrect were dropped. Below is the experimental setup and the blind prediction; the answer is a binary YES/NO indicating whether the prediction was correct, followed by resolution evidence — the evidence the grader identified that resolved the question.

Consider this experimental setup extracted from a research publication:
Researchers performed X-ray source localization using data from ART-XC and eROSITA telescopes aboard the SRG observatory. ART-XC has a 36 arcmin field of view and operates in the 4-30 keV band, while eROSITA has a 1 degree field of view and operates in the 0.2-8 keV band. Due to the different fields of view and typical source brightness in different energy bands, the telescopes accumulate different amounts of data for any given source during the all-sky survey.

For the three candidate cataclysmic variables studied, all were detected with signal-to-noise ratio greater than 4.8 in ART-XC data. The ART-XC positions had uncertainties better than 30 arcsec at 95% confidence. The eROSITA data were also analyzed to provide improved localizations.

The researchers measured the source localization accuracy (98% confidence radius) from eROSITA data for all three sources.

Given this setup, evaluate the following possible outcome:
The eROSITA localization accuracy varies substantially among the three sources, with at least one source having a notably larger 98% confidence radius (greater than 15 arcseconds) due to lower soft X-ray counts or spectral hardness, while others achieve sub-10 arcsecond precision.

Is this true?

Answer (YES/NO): NO